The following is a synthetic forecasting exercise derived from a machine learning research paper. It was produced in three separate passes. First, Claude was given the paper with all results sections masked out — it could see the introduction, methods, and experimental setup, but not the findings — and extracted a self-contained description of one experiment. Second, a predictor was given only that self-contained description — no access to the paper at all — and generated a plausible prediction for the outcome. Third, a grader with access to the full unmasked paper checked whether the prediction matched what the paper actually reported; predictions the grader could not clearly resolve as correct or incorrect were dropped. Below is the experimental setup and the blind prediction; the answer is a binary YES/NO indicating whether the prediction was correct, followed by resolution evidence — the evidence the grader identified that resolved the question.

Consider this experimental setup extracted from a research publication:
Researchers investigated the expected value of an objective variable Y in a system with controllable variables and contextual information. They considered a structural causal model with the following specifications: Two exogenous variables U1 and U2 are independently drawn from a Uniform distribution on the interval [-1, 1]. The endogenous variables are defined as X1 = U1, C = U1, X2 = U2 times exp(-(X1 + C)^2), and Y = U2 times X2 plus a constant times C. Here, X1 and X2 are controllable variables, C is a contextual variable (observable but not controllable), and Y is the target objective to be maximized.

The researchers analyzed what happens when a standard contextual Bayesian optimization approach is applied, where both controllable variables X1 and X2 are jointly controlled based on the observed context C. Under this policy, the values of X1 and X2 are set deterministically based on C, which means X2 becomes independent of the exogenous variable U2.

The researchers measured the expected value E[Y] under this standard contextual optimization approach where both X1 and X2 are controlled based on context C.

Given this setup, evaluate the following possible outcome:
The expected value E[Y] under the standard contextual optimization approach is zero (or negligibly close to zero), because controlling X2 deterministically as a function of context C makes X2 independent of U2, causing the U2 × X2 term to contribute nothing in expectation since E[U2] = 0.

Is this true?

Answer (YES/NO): YES